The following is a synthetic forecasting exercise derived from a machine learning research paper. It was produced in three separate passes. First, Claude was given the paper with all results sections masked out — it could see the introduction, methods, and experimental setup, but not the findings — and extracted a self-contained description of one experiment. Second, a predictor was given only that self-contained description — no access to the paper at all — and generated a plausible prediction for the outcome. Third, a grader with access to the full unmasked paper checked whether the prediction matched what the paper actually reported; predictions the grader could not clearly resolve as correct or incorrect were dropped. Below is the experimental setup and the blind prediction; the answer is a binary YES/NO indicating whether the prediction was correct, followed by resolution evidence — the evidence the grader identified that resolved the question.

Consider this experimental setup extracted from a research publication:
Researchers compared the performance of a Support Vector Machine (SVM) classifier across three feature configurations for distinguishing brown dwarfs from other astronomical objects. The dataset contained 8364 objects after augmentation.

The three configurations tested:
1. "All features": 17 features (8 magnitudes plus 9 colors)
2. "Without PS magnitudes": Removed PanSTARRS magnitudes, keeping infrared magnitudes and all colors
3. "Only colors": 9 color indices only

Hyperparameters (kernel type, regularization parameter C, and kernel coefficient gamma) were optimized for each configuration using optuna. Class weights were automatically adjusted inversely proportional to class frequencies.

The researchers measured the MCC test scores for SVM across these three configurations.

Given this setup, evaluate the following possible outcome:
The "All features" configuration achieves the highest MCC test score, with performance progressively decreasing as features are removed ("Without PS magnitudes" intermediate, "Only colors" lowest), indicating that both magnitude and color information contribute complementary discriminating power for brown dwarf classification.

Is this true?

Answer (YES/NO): NO